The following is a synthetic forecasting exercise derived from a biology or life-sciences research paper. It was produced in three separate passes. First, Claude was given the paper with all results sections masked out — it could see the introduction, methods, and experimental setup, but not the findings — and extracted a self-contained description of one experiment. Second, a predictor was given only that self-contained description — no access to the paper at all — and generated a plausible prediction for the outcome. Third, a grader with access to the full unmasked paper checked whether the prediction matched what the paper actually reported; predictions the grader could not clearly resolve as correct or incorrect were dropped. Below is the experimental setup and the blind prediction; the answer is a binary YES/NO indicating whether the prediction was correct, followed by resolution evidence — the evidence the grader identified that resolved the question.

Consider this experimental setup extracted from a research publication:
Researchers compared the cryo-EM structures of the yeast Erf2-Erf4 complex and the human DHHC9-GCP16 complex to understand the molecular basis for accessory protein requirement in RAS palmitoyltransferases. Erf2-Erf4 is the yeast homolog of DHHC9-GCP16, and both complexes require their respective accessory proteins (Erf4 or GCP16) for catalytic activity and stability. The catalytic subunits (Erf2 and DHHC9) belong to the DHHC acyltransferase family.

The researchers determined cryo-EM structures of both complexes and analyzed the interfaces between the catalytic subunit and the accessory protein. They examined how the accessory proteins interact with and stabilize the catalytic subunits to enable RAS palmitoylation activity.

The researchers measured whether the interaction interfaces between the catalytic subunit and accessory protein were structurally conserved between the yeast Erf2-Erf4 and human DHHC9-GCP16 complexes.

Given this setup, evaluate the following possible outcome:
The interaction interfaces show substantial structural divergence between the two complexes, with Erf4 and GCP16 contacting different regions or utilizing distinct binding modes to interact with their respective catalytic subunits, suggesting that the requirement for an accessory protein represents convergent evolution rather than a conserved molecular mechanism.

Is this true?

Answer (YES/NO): NO